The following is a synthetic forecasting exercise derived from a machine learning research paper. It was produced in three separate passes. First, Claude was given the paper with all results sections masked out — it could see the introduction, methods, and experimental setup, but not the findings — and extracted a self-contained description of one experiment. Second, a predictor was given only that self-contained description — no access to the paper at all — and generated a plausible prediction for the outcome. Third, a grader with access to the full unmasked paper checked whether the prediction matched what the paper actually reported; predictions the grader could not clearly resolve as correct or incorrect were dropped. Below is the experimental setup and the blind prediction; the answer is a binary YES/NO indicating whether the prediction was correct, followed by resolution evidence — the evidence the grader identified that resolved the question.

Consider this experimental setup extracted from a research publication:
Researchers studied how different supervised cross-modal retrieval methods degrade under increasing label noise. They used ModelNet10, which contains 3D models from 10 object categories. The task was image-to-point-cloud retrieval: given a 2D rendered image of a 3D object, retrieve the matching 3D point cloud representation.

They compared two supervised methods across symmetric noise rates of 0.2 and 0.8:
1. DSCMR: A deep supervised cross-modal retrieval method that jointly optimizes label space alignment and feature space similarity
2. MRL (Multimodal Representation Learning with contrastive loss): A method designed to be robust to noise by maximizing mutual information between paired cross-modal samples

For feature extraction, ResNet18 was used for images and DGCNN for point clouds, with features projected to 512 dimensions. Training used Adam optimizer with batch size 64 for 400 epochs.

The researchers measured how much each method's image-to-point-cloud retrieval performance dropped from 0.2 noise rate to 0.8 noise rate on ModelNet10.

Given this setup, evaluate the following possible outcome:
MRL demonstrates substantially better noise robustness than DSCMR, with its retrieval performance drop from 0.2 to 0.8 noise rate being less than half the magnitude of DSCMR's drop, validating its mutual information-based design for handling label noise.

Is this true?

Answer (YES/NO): YES